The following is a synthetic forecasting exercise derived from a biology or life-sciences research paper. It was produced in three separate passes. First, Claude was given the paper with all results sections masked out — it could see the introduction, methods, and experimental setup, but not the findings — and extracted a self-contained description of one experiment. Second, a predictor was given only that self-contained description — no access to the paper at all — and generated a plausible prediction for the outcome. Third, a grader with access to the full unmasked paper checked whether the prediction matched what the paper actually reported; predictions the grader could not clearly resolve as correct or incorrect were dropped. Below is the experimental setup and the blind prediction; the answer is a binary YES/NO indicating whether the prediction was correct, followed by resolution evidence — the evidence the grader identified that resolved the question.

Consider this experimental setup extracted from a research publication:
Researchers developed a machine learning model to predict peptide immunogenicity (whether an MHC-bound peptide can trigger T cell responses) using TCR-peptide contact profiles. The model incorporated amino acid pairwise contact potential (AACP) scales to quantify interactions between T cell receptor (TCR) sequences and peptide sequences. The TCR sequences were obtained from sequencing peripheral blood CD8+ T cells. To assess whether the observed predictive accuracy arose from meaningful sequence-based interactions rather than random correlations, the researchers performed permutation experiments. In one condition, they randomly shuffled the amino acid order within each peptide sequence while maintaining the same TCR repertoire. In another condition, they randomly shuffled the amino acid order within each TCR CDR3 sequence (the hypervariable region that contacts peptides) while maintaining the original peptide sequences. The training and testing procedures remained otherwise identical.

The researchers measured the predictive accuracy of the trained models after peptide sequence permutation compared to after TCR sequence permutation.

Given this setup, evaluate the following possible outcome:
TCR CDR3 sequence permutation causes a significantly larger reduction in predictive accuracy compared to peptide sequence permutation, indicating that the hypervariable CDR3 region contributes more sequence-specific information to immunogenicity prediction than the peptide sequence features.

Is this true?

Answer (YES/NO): NO